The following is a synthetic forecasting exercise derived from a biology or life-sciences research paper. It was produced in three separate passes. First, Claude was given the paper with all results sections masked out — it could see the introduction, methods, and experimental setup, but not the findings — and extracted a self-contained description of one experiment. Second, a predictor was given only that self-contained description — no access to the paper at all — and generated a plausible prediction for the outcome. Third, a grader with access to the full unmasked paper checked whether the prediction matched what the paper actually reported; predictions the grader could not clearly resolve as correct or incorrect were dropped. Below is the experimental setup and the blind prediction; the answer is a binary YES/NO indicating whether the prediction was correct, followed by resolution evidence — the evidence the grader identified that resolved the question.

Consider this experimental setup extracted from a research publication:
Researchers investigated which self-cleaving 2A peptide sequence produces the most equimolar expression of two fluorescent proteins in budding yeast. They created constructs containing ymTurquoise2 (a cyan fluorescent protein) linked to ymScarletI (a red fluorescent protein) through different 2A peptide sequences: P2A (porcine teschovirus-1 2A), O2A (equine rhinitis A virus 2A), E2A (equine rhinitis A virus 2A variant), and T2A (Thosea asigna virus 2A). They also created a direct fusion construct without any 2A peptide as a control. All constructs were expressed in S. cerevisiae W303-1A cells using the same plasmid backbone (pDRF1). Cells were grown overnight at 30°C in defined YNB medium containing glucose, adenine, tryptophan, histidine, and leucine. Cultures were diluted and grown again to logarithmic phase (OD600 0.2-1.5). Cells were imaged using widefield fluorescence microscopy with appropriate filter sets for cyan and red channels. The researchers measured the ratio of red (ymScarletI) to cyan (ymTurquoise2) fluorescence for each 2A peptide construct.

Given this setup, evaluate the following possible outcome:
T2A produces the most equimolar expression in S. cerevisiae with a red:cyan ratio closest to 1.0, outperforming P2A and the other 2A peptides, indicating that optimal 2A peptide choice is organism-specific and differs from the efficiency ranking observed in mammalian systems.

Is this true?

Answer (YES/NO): NO